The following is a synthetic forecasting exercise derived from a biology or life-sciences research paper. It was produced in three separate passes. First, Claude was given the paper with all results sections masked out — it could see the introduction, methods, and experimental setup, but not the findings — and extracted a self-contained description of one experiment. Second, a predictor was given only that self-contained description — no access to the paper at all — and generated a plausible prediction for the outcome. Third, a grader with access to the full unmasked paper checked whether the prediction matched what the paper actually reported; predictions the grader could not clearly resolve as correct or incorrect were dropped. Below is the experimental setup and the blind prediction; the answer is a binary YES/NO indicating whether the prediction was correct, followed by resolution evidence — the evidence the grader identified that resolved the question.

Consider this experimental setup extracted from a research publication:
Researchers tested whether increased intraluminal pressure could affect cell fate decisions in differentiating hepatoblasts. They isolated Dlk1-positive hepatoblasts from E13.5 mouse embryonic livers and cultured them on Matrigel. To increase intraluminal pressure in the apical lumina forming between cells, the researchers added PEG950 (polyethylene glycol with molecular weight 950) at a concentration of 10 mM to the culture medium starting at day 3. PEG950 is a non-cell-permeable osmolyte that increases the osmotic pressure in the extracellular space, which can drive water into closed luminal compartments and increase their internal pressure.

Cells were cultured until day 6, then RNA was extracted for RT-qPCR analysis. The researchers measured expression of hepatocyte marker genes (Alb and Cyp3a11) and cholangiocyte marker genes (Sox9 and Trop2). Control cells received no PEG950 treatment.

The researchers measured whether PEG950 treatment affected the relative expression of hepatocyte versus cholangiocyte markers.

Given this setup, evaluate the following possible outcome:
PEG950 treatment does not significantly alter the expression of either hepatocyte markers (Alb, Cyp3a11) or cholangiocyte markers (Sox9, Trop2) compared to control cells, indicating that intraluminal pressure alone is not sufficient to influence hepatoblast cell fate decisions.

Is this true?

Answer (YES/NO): NO